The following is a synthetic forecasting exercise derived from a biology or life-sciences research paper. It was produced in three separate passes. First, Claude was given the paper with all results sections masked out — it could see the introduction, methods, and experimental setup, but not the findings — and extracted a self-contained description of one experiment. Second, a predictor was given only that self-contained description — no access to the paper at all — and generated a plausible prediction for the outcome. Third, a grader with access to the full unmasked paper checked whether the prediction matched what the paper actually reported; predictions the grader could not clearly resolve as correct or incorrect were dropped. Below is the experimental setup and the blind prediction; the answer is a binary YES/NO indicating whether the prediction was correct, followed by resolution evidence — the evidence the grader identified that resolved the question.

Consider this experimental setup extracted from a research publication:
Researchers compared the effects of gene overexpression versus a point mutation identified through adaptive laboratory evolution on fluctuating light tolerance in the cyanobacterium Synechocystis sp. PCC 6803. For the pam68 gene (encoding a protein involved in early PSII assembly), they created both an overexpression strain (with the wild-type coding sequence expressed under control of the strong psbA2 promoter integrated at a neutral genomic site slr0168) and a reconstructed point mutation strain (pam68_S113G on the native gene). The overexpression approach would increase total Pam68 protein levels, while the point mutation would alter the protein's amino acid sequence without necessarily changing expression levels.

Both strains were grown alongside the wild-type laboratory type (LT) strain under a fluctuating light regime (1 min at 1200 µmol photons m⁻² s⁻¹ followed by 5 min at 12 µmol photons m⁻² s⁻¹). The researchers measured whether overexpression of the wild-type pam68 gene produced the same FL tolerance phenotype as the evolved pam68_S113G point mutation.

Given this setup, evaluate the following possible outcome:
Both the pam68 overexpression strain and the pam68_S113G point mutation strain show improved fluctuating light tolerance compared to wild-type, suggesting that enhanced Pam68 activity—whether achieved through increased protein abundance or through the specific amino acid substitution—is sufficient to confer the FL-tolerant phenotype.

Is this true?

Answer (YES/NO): NO